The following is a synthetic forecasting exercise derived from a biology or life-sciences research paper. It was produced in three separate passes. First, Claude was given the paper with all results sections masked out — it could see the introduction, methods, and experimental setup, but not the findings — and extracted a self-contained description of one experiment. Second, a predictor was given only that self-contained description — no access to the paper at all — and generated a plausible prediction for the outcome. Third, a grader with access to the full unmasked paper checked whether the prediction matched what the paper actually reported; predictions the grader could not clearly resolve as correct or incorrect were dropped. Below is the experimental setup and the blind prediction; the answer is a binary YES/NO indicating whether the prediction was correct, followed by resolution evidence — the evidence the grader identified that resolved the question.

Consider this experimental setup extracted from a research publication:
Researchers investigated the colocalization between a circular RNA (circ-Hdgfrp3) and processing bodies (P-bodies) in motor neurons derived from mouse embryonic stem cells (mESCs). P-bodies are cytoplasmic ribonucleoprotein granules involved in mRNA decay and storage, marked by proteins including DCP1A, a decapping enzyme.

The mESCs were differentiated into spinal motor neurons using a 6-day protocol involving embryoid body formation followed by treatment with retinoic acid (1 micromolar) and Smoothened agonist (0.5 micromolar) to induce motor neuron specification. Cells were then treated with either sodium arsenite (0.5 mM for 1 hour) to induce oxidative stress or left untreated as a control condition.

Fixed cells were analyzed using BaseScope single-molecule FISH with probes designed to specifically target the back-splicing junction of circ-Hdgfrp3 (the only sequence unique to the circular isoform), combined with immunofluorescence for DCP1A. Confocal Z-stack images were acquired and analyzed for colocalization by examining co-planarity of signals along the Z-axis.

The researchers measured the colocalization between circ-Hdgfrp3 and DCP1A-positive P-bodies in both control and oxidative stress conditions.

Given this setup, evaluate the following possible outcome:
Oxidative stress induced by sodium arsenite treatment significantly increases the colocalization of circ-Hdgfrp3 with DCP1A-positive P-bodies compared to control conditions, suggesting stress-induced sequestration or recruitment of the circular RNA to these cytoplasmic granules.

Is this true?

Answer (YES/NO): NO